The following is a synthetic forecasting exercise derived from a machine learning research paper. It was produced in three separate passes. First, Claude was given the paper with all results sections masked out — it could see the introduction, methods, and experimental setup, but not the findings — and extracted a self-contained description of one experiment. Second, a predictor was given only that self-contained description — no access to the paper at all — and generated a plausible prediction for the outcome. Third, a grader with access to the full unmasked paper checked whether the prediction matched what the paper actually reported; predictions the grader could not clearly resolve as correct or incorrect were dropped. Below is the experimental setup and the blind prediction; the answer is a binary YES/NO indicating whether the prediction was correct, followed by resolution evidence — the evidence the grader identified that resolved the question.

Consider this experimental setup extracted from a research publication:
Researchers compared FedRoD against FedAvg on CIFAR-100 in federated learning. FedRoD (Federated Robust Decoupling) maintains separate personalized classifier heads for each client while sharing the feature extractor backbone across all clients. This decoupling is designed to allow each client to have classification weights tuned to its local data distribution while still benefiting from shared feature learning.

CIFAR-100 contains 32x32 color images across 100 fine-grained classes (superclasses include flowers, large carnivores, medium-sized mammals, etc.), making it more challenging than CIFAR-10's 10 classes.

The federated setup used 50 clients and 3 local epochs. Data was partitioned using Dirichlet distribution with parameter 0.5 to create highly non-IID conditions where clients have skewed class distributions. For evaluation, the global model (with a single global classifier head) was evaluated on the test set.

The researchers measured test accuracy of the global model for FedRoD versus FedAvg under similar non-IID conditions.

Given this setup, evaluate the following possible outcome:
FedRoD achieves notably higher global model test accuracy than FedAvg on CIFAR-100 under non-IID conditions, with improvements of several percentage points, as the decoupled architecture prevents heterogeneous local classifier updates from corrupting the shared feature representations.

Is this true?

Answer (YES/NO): NO